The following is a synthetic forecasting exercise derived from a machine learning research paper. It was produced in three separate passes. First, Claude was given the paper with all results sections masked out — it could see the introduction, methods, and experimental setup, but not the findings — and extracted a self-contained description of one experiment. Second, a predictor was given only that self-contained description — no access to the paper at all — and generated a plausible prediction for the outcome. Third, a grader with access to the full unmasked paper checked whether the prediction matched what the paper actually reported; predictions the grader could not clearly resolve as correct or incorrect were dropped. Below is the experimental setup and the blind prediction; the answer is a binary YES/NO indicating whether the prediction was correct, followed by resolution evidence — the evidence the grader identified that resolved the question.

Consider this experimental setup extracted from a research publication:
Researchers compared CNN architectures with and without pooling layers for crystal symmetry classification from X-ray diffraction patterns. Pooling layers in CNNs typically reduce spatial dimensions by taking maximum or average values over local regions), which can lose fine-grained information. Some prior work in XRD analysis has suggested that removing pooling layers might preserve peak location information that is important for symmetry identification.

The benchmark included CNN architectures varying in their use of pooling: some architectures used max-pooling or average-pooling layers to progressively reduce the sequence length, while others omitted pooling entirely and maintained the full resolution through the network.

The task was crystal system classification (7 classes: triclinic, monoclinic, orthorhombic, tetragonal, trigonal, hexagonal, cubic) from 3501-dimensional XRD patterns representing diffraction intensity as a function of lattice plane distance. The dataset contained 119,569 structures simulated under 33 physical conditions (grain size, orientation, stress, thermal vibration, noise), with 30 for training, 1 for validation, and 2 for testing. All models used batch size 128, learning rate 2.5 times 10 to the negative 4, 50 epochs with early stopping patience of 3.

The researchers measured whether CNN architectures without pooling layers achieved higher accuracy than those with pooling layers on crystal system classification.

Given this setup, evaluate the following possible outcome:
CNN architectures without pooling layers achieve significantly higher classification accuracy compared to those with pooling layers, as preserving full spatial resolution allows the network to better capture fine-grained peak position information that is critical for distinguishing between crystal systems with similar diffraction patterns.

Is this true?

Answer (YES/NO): YES